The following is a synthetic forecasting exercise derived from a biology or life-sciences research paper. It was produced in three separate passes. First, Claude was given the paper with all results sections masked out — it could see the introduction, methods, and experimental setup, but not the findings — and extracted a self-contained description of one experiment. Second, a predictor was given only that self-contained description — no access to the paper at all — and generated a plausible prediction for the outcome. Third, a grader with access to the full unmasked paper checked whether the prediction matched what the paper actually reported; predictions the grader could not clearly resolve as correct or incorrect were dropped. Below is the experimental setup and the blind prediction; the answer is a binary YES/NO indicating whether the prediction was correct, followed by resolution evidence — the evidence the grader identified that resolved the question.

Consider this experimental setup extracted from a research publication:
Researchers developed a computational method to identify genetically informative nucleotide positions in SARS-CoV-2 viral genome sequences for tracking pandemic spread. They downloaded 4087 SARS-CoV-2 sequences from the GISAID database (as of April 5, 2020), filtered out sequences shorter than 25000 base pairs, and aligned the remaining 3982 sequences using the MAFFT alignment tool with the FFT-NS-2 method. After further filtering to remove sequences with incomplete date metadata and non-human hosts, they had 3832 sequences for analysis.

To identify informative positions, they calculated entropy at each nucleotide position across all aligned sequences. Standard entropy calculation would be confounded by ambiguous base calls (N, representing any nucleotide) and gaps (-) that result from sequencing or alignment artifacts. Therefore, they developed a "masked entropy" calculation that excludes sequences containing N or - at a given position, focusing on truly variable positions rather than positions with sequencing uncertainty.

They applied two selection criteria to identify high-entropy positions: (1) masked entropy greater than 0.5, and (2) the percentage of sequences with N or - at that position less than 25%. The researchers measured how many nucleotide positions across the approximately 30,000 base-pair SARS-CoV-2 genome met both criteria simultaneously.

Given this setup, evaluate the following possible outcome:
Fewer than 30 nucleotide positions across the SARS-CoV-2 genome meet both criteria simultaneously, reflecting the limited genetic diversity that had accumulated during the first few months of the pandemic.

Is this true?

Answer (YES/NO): YES